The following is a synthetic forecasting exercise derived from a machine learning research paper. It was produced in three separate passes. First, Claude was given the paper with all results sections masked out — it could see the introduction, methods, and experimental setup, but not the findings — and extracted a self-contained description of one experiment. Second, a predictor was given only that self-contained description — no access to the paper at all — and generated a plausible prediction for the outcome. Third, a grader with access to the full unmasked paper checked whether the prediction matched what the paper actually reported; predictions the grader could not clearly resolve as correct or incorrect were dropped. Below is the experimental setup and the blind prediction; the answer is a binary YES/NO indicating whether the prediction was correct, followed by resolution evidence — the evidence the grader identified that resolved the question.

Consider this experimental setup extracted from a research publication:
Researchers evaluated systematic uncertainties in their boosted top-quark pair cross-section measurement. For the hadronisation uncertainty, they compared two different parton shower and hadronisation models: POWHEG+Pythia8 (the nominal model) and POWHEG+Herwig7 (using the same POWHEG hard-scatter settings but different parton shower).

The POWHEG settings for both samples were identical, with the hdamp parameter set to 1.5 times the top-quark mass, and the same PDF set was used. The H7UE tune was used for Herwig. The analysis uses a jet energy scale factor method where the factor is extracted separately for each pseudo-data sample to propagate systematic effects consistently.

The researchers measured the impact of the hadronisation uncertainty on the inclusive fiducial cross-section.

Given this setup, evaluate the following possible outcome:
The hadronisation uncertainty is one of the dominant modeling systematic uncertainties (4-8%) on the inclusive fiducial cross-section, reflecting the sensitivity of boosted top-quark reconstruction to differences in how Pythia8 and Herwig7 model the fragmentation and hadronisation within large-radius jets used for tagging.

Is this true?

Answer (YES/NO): NO